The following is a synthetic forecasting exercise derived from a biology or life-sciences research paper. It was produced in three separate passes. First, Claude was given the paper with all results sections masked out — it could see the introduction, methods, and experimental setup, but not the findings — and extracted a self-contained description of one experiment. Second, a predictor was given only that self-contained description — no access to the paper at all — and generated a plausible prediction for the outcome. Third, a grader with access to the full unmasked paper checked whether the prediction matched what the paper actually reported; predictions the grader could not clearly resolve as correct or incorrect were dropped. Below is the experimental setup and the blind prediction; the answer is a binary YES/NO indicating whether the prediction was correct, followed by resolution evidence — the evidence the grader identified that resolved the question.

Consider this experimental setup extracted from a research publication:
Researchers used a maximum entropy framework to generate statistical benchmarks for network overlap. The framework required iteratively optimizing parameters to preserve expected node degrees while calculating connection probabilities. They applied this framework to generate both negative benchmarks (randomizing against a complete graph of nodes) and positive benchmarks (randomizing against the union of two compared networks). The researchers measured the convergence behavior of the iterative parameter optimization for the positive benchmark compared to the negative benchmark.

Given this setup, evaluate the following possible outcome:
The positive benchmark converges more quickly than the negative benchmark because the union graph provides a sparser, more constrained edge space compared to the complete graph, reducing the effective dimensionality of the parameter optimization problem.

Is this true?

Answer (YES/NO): NO